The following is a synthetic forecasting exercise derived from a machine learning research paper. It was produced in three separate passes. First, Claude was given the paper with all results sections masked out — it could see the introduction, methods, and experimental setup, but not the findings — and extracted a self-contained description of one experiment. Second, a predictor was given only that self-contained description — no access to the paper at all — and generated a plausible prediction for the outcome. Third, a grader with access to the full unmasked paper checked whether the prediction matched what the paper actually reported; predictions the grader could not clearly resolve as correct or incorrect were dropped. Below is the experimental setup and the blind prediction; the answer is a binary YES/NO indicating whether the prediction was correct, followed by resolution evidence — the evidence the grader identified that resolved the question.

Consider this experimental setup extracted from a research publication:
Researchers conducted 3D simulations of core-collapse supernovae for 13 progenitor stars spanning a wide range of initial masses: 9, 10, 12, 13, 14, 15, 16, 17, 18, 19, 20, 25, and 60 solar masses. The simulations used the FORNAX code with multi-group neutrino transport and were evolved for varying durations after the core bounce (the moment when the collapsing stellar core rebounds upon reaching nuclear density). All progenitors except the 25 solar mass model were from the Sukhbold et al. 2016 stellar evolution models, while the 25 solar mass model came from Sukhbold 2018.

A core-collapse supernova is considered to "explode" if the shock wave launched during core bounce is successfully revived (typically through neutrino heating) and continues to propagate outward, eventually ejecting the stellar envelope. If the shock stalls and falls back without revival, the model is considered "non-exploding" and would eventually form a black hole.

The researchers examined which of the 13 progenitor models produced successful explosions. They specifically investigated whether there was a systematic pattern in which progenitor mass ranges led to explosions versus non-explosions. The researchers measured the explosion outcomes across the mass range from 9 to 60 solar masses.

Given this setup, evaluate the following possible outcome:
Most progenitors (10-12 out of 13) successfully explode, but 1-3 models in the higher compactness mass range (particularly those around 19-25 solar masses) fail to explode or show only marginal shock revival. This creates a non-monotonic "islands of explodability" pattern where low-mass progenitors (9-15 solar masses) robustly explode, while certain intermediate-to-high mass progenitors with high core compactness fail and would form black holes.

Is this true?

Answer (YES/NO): NO